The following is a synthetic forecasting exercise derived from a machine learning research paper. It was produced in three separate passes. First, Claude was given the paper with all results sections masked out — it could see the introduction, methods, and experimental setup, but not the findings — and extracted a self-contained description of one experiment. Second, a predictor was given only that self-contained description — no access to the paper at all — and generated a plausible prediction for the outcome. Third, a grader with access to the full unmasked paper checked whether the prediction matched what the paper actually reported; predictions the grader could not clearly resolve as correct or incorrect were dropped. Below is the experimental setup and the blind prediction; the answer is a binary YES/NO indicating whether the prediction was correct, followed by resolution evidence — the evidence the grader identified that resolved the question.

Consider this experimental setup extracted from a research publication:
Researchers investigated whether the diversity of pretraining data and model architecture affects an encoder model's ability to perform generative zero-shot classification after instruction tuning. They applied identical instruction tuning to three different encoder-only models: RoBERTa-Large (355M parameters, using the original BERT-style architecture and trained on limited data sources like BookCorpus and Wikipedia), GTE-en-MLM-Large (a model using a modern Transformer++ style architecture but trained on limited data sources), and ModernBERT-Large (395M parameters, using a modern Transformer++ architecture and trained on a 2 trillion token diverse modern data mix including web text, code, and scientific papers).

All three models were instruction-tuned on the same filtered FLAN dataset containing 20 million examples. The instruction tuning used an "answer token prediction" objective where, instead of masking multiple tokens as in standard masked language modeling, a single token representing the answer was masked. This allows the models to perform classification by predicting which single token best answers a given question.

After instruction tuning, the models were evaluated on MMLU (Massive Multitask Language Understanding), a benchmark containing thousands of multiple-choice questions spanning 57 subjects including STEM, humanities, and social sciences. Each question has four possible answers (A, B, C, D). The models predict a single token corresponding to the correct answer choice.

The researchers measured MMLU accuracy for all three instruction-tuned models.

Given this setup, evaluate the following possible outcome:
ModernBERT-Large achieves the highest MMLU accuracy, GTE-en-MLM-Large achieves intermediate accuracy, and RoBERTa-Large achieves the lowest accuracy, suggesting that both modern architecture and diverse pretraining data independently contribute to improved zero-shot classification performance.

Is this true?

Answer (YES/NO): YES